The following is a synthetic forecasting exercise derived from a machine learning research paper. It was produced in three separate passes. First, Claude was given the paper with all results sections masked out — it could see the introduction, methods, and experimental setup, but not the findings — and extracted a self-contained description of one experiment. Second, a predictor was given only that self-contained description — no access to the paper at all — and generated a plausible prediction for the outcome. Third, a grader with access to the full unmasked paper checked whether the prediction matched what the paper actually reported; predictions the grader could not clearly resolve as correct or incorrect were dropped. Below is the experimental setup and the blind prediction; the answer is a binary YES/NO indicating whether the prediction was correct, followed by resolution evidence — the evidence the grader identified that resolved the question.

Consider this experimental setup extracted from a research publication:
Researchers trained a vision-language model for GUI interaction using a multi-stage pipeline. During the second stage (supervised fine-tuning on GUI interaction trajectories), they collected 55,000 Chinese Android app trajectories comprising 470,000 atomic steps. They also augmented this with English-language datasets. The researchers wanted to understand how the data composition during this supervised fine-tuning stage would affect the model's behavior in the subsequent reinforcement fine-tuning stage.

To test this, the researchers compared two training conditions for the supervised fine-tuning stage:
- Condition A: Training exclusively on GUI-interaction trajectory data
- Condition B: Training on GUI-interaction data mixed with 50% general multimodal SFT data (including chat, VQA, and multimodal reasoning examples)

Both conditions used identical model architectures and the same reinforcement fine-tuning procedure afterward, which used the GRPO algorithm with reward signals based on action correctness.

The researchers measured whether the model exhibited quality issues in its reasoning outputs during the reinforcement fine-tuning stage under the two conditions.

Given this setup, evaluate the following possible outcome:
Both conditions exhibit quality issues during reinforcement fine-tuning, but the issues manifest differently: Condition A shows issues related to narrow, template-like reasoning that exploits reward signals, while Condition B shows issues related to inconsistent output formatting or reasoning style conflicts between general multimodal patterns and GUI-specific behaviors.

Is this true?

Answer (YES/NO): NO